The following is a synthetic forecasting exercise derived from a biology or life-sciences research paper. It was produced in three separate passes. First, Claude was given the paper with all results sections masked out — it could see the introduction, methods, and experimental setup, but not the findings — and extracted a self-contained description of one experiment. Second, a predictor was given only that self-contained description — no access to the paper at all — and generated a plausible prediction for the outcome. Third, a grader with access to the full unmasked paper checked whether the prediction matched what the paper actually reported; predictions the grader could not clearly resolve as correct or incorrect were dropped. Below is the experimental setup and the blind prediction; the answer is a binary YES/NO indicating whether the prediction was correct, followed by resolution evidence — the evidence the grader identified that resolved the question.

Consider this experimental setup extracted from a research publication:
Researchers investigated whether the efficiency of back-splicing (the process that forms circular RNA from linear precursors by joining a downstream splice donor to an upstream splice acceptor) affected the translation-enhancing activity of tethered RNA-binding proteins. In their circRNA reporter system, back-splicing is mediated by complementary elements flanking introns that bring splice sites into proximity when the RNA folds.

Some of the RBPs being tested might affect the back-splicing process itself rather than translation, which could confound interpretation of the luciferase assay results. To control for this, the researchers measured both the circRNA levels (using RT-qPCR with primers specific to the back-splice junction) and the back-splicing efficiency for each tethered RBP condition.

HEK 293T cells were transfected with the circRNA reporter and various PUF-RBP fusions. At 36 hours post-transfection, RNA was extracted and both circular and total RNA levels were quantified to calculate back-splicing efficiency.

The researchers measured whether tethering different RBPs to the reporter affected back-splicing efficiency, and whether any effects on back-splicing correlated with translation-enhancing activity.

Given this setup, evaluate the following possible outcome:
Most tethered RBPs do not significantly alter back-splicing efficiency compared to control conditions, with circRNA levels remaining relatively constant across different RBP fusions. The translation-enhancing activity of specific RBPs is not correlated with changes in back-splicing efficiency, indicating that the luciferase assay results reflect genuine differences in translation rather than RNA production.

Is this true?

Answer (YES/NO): NO